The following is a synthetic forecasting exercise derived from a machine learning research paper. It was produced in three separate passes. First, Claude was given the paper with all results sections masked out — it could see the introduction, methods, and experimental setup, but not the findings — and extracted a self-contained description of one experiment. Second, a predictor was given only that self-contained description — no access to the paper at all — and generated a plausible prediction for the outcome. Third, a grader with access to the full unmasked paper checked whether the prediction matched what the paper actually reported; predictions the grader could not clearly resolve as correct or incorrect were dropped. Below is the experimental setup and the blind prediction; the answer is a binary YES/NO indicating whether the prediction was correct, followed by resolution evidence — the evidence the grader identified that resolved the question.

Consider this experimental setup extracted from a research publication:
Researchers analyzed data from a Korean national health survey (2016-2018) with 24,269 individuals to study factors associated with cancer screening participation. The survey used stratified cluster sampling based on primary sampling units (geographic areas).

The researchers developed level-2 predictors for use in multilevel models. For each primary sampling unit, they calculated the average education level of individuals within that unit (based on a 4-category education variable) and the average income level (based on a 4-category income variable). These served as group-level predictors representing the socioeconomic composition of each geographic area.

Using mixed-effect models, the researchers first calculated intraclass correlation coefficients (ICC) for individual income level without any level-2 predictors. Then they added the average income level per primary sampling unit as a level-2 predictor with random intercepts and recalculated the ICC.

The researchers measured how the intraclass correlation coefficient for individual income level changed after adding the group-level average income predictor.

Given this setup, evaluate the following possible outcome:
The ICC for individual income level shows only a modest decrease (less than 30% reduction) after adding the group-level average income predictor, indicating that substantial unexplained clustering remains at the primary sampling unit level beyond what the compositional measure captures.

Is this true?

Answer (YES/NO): NO